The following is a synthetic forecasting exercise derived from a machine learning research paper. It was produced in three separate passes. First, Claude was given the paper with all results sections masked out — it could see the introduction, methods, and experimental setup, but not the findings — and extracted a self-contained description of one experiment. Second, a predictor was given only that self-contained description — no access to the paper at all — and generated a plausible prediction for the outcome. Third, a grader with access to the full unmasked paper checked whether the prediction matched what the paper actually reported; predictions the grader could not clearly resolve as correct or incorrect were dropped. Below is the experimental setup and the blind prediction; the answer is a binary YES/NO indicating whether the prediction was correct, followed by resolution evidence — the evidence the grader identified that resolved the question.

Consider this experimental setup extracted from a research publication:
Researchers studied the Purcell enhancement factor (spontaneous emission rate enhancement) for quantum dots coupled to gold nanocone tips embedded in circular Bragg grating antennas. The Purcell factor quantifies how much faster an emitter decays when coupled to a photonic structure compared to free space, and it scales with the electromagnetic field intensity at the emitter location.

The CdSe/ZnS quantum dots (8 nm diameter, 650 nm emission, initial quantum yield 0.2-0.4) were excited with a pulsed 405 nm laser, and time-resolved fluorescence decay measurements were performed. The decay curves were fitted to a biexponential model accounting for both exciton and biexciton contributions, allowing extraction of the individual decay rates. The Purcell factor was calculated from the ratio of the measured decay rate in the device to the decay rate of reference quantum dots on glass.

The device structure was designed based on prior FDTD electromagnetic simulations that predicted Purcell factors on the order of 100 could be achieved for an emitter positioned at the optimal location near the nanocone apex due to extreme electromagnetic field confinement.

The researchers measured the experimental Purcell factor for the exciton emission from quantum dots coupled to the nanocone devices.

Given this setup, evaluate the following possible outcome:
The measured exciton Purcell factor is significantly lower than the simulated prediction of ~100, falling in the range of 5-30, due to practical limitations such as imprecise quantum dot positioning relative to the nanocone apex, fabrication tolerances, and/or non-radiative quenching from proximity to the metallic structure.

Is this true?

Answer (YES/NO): YES